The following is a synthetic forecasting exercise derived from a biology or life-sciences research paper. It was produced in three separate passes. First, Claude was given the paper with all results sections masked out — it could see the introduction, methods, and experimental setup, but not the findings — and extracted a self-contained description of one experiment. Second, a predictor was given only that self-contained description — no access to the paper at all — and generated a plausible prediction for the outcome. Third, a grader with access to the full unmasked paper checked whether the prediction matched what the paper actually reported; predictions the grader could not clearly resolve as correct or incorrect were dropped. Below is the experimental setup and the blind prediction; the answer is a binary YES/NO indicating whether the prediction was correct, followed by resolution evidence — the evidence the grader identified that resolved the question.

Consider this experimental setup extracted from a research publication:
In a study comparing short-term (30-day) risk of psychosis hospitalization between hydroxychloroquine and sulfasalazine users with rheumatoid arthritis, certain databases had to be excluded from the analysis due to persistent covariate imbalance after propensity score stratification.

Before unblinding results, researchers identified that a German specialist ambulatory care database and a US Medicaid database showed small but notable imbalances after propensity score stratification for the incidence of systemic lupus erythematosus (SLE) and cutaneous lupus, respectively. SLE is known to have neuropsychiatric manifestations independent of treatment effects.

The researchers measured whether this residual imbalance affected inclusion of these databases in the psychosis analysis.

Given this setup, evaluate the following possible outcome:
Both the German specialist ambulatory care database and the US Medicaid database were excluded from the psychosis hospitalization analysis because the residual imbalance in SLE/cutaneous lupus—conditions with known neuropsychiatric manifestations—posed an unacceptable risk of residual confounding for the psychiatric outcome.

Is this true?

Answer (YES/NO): YES